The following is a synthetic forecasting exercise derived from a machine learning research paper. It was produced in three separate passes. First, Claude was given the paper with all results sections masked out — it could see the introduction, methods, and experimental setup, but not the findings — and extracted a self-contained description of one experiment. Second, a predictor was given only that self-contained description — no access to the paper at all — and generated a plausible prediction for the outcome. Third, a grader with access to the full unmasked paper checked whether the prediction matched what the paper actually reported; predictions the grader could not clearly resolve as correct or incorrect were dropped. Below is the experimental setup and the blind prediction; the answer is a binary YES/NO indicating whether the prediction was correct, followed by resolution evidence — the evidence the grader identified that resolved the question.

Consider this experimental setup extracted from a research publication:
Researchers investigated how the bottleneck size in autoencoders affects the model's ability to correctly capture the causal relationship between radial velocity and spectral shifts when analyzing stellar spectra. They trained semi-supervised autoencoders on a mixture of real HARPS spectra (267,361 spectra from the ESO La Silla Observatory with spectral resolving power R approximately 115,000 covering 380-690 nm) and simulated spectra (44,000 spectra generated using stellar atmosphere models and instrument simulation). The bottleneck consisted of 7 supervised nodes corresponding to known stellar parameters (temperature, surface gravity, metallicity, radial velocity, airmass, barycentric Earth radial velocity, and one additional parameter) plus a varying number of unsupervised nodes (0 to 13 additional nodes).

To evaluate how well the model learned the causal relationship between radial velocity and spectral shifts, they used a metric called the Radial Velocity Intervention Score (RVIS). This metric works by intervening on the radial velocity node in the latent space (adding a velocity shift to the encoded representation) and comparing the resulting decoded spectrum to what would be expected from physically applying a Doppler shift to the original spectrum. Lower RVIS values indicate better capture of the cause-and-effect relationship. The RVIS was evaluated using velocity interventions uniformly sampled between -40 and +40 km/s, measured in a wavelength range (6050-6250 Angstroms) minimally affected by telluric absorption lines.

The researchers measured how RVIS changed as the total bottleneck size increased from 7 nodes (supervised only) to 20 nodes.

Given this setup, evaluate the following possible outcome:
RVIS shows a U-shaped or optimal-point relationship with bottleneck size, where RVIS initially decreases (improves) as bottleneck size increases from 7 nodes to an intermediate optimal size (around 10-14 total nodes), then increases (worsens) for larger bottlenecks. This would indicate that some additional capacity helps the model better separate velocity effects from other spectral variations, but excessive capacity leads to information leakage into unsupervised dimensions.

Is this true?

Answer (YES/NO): NO